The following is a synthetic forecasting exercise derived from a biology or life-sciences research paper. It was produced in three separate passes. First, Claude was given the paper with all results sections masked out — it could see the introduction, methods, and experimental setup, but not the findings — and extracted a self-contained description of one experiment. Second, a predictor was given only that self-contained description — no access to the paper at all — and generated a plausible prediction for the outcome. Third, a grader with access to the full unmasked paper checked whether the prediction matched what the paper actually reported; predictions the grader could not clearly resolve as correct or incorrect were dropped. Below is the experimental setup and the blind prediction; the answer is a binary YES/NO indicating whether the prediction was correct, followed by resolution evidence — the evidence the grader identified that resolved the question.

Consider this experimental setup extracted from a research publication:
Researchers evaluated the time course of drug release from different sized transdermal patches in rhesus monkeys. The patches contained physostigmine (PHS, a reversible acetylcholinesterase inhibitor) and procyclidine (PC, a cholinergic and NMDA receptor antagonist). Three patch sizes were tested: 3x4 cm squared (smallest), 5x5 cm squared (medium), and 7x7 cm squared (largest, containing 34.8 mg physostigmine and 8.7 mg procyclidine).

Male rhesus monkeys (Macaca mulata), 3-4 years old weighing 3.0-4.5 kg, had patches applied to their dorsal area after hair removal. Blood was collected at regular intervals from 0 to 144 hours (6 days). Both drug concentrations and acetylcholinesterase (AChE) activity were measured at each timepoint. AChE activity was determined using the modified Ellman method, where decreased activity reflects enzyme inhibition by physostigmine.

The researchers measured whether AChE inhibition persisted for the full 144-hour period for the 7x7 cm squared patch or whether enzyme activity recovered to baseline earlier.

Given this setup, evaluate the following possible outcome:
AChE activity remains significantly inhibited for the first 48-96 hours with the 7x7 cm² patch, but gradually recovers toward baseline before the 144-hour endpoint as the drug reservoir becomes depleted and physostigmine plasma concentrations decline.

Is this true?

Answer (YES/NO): NO